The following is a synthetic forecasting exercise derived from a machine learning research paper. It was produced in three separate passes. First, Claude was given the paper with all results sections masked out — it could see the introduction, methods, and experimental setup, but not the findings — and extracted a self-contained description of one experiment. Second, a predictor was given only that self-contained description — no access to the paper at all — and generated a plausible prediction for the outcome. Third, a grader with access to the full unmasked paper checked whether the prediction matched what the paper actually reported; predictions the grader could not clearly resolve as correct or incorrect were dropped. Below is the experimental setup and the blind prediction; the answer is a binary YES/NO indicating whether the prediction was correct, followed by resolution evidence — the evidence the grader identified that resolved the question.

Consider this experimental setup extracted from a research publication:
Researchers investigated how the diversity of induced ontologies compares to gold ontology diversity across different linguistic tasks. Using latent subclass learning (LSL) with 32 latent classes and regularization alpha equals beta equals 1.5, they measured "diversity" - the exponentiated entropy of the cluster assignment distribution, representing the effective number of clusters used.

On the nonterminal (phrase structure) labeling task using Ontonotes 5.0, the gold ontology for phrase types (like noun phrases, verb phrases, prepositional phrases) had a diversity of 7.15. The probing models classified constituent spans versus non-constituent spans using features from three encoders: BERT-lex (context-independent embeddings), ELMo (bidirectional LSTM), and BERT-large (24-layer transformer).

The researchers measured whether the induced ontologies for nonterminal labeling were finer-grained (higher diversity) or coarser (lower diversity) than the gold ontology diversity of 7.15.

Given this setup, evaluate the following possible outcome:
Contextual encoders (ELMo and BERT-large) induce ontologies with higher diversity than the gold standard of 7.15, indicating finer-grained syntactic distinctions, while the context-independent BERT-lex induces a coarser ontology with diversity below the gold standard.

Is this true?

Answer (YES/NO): YES